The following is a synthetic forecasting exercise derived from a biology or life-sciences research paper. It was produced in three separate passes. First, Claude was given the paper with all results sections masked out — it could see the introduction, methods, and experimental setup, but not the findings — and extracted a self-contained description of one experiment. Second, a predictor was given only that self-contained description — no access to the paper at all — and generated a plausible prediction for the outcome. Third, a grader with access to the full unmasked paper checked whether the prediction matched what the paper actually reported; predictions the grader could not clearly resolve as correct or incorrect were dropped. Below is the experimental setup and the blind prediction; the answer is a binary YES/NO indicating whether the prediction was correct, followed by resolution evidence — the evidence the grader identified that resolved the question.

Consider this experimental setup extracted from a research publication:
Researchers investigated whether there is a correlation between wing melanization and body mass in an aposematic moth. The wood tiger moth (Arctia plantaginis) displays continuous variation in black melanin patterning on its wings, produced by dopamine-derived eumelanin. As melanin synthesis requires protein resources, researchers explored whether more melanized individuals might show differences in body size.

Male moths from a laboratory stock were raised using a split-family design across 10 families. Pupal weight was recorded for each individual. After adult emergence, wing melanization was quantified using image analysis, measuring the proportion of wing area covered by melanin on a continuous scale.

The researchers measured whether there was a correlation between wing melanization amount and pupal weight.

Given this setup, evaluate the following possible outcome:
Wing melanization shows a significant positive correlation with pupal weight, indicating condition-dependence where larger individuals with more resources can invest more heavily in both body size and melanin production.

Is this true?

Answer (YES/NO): NO